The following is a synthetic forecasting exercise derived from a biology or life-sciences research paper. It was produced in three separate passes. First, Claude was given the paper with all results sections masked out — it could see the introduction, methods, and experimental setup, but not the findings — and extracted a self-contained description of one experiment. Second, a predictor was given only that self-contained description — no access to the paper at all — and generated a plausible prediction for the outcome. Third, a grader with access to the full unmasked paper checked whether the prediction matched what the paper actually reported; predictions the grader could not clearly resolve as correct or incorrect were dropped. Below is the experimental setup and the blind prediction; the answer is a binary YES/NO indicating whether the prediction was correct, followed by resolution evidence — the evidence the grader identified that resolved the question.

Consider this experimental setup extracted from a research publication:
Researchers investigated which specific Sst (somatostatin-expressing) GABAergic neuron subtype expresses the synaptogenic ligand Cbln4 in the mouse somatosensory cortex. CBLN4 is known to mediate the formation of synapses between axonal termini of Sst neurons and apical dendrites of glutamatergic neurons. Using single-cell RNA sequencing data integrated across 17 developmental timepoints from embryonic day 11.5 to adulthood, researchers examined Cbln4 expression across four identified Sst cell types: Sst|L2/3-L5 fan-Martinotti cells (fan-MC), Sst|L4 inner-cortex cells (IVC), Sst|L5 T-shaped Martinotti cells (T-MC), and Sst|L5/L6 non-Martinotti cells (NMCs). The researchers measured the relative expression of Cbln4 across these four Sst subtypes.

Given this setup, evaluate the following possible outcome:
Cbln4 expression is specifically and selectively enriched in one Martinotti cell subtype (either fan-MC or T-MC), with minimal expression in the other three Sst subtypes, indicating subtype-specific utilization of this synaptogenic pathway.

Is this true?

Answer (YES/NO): YES